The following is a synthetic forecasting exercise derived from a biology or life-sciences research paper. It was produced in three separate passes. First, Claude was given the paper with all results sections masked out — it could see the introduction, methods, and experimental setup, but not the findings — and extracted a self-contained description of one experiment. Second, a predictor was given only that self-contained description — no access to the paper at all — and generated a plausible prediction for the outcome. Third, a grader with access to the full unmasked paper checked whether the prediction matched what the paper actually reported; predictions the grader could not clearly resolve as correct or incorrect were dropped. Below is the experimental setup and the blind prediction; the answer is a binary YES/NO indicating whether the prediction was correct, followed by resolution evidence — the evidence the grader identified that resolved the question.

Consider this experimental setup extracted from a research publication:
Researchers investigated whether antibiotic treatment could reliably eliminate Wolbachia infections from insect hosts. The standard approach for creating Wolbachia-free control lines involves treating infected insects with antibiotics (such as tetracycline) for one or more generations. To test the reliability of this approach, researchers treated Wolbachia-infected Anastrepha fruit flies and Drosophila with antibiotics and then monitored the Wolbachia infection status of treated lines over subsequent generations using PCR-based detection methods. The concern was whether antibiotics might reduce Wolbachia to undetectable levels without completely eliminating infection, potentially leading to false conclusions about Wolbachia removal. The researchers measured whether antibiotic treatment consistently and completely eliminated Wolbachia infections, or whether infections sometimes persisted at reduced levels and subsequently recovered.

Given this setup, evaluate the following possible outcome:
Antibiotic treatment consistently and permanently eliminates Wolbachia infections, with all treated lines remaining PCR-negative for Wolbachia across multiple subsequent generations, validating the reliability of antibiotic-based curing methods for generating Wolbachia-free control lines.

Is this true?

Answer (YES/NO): NO